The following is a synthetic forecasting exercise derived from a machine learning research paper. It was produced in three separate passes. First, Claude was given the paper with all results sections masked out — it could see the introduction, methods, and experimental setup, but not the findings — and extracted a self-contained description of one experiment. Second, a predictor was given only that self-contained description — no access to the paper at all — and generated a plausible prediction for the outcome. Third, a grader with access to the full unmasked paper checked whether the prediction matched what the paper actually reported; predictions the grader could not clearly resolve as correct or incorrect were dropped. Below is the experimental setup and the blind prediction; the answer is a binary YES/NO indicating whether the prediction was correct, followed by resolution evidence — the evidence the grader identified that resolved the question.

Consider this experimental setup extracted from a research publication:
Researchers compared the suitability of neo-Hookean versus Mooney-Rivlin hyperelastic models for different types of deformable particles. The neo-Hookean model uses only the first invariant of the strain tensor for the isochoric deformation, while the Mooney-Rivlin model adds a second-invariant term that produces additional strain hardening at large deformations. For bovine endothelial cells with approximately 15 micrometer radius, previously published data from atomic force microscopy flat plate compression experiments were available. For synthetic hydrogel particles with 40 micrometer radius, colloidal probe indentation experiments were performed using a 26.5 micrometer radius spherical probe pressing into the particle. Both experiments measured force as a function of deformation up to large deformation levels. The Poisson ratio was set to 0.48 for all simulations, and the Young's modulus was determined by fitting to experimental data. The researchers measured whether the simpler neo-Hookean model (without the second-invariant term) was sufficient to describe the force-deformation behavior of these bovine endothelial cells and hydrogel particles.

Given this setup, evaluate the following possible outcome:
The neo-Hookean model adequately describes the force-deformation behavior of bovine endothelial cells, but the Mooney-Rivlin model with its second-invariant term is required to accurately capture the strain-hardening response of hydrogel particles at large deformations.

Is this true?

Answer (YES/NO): NO